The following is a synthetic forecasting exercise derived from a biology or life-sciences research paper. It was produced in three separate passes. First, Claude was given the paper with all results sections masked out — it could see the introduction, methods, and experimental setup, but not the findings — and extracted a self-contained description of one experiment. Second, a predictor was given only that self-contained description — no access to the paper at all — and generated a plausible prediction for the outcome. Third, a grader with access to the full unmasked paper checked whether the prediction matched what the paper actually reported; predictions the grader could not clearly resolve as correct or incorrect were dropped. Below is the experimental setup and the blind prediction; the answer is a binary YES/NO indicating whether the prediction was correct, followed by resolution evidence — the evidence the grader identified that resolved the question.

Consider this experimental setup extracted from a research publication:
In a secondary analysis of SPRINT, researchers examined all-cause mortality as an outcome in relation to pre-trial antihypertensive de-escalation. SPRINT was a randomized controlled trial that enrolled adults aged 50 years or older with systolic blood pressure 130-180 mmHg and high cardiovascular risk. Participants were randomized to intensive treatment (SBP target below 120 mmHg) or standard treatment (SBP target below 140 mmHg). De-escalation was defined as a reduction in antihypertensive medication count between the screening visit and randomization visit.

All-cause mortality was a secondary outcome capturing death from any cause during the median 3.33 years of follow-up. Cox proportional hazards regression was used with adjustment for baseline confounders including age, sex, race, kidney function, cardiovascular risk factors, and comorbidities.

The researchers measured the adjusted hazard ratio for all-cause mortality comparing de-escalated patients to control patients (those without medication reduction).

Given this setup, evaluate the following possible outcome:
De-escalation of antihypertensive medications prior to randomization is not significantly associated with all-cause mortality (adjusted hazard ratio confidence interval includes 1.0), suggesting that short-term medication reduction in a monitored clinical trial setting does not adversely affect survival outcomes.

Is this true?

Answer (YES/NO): YES